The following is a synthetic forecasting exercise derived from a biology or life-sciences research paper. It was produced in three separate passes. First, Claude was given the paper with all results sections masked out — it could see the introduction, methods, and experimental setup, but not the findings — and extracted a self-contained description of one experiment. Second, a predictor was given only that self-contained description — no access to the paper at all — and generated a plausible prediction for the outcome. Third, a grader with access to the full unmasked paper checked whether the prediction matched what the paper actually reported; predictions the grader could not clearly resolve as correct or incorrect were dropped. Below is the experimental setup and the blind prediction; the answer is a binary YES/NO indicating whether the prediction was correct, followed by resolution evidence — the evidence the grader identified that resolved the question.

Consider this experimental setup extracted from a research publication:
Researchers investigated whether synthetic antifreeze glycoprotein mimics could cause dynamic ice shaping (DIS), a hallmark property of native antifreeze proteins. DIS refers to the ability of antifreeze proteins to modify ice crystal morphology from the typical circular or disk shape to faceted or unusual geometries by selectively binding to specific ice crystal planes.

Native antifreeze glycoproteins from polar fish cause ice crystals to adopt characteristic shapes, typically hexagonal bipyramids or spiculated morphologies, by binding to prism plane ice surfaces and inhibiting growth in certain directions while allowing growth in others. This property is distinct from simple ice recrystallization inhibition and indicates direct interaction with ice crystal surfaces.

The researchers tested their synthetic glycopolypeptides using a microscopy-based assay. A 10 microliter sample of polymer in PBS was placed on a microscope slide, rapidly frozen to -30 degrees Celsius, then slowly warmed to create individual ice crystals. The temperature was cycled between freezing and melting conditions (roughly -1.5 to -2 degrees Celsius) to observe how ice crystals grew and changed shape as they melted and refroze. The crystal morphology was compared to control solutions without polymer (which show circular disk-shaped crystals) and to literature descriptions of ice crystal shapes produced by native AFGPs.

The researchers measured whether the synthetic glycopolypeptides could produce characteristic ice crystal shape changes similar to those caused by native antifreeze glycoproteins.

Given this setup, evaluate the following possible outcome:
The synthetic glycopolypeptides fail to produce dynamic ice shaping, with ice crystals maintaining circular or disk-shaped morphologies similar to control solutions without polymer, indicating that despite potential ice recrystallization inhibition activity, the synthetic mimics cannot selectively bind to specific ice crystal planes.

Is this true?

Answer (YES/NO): NO